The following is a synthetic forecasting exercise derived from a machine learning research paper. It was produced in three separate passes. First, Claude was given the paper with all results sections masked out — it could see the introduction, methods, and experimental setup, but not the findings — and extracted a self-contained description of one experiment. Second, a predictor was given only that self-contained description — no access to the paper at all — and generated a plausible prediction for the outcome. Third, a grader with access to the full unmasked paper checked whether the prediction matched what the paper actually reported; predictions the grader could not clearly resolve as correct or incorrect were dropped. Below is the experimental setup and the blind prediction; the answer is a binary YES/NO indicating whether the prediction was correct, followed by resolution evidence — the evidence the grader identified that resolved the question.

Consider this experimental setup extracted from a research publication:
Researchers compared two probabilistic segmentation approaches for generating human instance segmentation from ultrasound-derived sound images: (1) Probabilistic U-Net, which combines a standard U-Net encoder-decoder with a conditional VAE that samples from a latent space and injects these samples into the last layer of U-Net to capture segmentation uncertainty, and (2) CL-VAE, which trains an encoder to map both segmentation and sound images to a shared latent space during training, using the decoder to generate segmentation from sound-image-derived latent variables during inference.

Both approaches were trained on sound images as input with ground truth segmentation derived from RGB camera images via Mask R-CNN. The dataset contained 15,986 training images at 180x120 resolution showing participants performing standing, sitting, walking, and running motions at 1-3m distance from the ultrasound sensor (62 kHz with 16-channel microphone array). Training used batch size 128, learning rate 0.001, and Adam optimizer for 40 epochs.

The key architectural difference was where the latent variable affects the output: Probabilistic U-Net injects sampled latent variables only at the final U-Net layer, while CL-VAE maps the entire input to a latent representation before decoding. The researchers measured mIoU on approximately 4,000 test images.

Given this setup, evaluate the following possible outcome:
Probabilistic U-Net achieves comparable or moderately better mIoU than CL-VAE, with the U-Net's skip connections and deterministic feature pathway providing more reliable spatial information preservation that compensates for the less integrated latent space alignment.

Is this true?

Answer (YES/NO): YES